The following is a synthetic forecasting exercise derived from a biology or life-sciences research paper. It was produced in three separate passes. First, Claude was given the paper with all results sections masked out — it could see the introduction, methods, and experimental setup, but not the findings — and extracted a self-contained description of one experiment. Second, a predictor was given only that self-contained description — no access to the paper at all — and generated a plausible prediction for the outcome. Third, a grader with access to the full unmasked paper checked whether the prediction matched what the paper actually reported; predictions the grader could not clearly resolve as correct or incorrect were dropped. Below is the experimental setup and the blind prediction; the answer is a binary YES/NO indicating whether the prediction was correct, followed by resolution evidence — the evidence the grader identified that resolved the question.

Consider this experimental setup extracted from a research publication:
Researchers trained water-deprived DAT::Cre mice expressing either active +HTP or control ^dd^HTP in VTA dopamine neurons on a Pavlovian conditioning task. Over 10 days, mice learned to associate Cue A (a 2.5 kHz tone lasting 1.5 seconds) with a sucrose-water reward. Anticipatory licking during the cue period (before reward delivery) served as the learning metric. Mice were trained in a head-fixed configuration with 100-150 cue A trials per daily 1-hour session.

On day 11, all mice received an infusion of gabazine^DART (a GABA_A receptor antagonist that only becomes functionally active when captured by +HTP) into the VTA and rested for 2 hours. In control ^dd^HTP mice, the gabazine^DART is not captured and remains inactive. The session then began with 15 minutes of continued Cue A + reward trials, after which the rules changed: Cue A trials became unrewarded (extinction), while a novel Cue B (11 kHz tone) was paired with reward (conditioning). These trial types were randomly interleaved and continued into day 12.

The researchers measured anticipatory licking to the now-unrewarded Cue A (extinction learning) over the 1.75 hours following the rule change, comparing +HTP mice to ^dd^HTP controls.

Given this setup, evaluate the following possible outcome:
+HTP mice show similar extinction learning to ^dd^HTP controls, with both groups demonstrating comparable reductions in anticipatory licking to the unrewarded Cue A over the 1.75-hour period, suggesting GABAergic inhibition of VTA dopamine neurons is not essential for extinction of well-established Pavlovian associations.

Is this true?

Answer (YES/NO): NO